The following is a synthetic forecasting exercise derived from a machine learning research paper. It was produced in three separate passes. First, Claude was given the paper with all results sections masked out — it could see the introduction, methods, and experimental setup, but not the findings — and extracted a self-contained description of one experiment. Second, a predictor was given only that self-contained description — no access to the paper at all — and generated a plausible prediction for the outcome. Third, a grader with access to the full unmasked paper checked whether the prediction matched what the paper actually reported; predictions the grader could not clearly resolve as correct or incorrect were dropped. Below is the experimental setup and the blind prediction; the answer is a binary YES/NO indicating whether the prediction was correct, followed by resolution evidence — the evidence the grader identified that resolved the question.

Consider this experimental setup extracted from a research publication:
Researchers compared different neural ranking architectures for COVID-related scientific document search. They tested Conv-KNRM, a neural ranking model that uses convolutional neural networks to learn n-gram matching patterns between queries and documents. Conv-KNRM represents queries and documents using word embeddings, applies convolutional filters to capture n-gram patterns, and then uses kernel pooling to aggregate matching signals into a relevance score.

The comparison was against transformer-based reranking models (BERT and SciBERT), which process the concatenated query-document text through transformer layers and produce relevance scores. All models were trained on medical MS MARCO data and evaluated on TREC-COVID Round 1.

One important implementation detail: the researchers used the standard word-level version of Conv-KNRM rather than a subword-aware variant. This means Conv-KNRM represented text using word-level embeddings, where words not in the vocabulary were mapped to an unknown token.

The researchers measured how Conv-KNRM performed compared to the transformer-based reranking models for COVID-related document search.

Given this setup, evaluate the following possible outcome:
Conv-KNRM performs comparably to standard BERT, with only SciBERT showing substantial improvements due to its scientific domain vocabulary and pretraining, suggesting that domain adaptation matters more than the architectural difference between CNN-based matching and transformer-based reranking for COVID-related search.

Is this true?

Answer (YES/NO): NO